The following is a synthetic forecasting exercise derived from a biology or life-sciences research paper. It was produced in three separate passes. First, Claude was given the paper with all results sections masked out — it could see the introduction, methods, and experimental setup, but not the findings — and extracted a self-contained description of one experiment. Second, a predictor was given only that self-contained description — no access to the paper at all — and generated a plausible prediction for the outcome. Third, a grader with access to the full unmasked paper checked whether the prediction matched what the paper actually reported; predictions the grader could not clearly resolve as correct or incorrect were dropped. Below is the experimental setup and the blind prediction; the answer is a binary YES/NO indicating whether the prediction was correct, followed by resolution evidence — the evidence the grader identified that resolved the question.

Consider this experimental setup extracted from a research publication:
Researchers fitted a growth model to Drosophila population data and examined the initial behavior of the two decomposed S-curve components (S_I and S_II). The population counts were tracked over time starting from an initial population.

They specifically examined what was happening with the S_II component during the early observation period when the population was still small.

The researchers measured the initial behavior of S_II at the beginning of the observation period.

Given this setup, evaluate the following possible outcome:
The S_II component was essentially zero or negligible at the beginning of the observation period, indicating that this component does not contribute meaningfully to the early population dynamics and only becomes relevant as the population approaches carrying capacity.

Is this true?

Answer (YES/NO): YES